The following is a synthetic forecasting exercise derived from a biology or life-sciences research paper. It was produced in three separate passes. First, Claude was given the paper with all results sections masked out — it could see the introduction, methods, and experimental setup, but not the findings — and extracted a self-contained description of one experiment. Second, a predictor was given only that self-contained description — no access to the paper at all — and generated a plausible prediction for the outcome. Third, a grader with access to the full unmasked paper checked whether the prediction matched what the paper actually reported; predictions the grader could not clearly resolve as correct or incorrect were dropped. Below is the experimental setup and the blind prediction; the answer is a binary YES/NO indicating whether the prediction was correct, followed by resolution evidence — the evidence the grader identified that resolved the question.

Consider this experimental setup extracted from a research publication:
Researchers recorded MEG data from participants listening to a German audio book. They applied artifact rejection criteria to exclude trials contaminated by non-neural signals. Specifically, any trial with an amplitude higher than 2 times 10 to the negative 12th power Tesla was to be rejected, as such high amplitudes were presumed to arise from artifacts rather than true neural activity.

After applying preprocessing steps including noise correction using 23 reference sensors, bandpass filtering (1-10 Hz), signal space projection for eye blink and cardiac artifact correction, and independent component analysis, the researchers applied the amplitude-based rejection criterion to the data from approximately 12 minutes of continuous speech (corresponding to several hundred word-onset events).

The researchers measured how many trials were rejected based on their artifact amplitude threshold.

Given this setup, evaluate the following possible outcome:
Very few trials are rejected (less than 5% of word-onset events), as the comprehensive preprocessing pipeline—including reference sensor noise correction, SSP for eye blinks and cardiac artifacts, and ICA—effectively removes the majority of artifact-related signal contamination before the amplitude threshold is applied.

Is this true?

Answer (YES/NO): YES